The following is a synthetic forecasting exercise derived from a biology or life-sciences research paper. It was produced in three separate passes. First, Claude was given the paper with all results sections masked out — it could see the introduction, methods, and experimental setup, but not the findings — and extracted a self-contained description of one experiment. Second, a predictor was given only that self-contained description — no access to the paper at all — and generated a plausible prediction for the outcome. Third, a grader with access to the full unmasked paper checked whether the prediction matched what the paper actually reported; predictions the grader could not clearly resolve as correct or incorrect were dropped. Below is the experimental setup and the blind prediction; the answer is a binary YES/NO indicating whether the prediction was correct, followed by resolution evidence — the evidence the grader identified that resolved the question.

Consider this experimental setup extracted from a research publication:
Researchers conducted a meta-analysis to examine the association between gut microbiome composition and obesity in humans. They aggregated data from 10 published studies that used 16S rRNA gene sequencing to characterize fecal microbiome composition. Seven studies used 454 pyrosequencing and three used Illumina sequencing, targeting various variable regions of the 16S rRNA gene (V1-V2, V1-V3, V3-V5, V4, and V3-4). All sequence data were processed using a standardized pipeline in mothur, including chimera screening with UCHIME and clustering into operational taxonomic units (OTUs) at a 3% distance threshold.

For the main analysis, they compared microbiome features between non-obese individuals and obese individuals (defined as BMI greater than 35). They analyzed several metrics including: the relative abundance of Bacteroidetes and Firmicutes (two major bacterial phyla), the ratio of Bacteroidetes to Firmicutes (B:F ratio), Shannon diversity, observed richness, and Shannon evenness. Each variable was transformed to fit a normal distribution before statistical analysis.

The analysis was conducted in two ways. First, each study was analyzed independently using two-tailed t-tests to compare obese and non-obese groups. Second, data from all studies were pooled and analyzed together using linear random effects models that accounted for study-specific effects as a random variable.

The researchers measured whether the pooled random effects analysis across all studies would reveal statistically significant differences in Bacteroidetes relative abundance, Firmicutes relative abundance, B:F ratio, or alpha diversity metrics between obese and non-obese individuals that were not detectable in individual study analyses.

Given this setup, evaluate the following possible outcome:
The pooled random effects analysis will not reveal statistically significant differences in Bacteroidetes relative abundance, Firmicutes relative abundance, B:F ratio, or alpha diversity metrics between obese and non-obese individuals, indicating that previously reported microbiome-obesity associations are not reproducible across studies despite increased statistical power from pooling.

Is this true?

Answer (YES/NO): NO